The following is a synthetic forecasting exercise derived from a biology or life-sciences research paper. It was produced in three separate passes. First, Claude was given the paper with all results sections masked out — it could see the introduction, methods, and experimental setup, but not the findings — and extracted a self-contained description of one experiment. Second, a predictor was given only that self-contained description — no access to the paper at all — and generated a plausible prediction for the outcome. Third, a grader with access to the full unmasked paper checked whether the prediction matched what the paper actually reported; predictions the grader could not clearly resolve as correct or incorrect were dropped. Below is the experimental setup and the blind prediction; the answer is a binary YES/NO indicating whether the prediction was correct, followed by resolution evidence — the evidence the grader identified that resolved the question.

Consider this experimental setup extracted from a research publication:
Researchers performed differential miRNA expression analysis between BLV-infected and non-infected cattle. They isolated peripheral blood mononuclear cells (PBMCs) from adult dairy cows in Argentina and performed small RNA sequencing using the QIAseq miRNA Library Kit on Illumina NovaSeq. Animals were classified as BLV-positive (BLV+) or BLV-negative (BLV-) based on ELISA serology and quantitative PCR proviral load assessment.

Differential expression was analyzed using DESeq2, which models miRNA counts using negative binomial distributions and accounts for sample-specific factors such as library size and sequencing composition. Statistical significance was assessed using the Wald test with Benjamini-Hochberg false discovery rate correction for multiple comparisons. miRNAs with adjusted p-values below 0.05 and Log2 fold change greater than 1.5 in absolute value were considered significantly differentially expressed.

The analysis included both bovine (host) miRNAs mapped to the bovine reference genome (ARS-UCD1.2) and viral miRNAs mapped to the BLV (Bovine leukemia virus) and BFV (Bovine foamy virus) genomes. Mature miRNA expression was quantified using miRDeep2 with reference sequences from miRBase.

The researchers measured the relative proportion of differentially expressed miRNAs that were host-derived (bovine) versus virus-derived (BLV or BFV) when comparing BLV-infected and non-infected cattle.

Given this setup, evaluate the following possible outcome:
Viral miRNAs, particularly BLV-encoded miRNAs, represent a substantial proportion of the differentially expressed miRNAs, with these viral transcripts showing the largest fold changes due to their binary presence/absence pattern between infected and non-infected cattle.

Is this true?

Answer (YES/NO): NO